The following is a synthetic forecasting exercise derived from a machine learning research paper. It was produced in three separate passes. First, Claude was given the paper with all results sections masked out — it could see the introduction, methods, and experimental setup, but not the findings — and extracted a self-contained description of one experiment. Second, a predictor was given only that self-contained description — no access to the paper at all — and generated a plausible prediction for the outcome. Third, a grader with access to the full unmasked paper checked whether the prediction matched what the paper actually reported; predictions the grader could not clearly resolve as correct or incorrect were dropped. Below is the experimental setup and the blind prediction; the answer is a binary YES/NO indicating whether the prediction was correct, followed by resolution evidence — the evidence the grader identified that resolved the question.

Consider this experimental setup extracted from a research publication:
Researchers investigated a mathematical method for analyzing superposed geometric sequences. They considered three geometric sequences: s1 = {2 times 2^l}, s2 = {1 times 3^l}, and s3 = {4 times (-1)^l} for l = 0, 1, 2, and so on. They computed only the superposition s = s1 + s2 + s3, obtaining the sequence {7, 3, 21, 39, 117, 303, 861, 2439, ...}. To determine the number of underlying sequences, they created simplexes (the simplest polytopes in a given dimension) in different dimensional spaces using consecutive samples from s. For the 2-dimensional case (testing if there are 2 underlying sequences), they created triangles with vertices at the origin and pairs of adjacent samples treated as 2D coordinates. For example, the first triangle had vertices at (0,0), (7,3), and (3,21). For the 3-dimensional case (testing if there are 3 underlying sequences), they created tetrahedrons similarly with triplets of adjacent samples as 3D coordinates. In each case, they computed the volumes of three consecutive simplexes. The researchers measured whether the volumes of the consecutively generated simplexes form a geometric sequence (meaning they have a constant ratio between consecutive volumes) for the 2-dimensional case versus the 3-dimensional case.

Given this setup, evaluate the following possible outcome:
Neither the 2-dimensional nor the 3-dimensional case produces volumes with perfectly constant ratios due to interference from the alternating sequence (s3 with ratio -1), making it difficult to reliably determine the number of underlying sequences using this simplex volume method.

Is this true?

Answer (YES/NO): NO